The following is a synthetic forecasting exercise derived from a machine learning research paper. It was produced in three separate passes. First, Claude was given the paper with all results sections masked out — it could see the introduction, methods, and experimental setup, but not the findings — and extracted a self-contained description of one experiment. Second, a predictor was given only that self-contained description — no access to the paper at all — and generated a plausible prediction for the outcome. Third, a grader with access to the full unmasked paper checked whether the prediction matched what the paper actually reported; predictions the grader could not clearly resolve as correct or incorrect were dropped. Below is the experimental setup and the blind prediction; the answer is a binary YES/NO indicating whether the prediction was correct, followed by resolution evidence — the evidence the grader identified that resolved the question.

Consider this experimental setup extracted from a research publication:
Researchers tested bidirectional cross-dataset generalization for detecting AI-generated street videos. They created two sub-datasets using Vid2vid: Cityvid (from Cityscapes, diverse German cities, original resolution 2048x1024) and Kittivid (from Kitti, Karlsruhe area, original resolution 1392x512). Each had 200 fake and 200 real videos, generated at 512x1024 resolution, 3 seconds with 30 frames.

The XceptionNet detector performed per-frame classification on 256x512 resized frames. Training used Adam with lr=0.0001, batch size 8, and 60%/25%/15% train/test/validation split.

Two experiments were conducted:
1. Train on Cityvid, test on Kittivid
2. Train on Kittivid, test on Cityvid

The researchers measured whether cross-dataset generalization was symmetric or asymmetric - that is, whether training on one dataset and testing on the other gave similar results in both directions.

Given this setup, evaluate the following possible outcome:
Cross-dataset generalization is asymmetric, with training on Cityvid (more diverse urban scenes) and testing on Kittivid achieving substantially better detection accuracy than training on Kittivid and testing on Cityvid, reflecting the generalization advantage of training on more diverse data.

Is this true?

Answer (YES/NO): YES